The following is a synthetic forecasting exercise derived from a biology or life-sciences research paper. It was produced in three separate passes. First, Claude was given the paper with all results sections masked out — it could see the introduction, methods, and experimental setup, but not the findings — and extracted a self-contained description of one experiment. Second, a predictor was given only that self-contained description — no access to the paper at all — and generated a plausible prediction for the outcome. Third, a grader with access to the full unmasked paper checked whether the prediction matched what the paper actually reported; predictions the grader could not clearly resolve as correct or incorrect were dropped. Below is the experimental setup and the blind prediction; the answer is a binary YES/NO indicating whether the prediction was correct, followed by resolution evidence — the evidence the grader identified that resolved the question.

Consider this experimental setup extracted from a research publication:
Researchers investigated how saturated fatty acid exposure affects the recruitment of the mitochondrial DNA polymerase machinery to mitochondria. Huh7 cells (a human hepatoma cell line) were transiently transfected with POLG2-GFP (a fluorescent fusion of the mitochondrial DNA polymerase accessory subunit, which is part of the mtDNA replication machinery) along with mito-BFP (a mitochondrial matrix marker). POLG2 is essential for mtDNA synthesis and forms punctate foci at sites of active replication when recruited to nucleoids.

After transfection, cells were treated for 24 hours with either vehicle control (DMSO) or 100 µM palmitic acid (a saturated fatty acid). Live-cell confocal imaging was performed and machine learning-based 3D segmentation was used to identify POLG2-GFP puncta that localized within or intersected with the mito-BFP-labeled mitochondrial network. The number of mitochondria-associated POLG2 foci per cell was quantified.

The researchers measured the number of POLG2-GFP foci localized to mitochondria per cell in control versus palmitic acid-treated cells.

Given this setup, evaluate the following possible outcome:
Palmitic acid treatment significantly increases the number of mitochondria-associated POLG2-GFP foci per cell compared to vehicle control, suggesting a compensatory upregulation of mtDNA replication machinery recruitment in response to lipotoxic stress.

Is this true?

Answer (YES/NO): NO